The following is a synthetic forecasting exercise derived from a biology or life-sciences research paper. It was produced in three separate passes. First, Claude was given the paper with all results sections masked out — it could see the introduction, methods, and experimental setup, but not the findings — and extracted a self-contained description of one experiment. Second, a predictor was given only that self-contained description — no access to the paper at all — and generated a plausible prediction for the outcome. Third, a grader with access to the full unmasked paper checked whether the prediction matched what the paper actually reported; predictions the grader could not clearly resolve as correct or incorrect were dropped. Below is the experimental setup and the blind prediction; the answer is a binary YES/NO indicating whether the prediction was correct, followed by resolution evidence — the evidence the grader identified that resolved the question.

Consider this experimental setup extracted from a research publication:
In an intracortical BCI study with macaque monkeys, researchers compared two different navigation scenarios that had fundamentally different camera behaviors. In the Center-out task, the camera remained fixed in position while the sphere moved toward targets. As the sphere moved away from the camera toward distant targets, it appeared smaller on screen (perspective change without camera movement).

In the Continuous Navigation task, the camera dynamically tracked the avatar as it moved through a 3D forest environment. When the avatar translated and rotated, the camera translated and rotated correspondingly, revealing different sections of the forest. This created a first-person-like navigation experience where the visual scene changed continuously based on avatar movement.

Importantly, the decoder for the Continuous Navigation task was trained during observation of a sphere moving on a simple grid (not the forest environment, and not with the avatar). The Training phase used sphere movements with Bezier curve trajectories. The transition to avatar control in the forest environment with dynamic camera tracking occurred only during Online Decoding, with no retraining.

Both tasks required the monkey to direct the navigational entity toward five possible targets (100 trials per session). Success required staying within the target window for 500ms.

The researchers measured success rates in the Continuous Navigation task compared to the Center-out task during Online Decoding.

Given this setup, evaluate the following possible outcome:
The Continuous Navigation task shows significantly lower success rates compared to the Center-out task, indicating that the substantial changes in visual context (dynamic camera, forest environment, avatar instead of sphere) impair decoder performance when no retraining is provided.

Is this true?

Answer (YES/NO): NO